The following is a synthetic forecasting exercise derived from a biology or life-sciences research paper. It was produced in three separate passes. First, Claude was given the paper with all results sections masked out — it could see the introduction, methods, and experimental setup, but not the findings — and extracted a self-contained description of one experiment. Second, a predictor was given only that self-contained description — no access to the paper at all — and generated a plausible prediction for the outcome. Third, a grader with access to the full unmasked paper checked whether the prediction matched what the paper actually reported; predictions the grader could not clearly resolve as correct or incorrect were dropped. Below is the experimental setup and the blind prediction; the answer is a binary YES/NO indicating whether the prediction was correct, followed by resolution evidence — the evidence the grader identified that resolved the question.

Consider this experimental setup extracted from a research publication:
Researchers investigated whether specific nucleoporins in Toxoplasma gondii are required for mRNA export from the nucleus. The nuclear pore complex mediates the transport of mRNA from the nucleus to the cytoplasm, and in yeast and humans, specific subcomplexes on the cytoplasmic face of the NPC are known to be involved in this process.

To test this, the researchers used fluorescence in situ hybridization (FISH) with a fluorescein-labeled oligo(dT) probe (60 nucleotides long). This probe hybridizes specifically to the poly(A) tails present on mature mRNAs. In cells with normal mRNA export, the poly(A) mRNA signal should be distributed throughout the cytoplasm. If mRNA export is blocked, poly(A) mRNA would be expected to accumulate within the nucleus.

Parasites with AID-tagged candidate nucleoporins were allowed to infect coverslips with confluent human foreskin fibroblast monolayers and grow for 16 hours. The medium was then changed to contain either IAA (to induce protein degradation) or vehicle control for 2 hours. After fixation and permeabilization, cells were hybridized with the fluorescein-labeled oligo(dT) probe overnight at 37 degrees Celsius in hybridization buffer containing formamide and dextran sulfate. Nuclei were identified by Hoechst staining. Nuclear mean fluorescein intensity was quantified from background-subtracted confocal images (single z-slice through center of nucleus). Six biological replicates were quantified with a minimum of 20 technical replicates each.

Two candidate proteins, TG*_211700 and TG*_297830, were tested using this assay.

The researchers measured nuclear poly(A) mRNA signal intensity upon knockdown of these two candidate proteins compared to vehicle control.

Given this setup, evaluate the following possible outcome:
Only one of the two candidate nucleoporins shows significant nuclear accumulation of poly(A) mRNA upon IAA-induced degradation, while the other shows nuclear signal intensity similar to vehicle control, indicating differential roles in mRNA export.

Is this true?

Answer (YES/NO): NO